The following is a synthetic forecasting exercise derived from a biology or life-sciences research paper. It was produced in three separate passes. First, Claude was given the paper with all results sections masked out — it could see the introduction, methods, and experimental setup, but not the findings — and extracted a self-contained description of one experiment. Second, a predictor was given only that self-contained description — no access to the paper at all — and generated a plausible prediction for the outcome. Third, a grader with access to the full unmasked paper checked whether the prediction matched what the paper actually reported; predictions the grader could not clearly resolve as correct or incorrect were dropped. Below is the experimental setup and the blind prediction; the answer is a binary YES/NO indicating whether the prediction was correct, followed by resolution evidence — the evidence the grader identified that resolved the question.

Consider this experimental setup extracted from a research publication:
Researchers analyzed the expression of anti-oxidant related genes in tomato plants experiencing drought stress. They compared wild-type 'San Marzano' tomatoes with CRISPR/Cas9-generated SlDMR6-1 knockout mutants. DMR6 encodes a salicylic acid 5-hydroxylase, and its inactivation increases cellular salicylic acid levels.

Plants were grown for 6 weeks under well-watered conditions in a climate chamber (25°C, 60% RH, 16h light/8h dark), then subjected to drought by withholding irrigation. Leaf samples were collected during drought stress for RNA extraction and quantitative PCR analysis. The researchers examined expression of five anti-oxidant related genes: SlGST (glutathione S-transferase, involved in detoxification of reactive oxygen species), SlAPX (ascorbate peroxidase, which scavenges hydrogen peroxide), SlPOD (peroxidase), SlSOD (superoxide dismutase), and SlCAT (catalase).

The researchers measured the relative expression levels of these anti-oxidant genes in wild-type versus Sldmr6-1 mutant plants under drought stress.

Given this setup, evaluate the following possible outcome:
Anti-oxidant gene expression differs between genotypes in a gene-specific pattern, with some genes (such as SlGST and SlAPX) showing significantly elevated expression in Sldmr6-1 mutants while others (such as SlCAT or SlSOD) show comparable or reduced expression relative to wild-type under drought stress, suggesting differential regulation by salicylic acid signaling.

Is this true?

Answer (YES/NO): YES